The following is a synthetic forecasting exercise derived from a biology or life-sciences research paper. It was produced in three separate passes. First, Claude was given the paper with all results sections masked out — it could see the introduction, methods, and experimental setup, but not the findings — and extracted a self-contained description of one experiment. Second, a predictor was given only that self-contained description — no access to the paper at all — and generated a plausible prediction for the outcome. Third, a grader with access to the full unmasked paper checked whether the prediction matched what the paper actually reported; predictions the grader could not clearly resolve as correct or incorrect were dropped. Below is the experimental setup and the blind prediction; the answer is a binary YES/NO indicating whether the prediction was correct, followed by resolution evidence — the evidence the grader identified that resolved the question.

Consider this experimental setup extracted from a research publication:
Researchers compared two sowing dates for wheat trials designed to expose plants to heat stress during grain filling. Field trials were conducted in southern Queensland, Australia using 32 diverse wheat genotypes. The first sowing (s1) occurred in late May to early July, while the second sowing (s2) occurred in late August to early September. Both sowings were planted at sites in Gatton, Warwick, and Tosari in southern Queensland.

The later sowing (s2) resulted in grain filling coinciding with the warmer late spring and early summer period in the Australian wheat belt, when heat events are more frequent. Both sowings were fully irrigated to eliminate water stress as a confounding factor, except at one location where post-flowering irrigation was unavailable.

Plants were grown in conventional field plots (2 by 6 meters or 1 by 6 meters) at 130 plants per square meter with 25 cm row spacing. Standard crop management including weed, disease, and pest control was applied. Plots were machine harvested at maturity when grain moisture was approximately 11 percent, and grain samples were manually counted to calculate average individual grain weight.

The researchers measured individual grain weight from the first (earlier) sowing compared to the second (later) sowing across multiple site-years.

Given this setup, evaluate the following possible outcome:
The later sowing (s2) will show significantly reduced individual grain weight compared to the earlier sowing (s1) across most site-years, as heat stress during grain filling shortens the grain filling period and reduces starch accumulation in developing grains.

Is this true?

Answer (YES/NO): YES